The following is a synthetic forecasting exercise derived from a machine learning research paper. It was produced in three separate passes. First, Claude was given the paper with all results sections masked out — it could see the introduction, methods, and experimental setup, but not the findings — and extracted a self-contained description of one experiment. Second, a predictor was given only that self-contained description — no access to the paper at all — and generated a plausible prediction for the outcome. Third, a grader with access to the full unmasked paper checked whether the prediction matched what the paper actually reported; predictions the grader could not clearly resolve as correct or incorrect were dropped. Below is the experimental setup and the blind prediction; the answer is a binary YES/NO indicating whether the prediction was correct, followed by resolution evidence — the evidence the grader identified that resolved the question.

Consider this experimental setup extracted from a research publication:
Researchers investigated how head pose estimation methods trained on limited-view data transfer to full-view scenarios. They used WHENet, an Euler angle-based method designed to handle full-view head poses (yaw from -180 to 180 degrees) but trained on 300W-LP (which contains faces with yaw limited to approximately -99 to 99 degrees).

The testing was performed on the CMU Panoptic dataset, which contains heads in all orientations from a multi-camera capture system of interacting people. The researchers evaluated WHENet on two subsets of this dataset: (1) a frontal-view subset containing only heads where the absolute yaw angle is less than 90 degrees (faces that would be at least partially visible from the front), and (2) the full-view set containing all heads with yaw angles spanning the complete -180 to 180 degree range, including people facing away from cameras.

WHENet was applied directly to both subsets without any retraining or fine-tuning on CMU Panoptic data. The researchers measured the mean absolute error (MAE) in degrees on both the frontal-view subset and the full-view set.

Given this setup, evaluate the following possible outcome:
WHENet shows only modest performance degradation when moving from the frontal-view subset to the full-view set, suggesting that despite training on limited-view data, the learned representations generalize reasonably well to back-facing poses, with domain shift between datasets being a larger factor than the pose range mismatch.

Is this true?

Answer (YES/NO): NO